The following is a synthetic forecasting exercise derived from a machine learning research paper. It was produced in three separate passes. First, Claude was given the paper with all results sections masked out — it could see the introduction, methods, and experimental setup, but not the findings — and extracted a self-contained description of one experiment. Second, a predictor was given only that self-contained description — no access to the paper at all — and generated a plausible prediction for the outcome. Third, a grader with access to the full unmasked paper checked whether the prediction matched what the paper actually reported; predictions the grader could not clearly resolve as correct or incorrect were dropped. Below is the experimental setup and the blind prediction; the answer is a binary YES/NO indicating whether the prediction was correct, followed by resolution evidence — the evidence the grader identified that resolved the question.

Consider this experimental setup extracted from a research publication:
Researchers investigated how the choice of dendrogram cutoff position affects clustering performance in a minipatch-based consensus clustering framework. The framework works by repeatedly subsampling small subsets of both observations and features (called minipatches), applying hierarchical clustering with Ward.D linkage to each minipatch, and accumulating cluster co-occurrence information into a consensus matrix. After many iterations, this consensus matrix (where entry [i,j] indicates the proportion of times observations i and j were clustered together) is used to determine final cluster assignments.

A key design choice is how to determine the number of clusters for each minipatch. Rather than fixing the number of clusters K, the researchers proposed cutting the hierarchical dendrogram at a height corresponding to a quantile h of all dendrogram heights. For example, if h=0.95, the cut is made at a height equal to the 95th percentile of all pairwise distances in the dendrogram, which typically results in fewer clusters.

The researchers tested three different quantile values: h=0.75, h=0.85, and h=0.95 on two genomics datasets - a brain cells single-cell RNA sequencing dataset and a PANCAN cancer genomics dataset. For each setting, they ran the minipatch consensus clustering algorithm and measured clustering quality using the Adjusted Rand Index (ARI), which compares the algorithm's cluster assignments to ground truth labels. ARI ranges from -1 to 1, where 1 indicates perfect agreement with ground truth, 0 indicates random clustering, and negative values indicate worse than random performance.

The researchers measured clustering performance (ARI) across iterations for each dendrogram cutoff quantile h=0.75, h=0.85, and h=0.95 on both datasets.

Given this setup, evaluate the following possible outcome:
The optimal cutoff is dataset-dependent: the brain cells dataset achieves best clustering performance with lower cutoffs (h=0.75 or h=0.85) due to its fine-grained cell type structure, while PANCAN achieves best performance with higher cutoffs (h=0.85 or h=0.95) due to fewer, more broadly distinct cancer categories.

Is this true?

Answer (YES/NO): NO